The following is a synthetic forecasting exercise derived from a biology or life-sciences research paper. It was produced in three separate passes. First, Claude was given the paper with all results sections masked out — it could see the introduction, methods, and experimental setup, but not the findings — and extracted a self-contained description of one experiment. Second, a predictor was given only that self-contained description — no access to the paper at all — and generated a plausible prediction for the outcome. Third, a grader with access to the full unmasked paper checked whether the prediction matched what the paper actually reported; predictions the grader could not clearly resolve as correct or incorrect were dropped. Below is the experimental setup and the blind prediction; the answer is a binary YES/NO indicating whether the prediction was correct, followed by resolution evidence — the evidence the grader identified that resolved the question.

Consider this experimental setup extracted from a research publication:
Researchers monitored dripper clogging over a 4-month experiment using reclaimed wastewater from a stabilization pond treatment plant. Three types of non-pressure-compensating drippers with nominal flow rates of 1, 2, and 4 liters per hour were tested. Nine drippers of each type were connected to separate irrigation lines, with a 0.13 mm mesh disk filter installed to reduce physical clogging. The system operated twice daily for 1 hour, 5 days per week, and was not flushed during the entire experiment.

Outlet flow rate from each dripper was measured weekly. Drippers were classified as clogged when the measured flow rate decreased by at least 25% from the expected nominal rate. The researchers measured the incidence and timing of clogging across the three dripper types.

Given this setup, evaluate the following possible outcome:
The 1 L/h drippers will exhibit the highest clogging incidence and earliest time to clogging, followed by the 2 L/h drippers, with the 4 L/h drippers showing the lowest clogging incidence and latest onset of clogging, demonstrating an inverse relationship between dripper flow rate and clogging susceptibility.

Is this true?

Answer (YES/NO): NO